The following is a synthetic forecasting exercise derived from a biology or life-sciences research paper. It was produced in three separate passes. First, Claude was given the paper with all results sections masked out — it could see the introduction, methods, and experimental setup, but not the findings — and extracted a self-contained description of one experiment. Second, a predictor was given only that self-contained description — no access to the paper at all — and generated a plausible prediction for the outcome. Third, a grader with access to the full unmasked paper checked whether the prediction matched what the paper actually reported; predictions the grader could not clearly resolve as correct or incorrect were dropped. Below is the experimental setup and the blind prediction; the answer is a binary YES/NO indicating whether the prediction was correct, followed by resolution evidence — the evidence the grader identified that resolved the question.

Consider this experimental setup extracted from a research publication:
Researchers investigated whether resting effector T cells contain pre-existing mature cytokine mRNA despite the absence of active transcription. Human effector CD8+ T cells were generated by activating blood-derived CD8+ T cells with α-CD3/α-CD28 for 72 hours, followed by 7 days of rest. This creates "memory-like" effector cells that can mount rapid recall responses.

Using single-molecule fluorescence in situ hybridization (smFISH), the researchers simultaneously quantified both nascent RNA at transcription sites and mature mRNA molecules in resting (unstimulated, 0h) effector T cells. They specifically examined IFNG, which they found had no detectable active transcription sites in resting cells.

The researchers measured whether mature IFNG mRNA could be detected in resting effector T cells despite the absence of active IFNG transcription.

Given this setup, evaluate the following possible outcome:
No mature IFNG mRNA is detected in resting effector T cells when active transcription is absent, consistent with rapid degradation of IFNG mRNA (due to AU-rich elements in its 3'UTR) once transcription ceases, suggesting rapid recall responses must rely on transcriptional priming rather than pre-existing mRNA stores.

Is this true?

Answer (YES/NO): NO